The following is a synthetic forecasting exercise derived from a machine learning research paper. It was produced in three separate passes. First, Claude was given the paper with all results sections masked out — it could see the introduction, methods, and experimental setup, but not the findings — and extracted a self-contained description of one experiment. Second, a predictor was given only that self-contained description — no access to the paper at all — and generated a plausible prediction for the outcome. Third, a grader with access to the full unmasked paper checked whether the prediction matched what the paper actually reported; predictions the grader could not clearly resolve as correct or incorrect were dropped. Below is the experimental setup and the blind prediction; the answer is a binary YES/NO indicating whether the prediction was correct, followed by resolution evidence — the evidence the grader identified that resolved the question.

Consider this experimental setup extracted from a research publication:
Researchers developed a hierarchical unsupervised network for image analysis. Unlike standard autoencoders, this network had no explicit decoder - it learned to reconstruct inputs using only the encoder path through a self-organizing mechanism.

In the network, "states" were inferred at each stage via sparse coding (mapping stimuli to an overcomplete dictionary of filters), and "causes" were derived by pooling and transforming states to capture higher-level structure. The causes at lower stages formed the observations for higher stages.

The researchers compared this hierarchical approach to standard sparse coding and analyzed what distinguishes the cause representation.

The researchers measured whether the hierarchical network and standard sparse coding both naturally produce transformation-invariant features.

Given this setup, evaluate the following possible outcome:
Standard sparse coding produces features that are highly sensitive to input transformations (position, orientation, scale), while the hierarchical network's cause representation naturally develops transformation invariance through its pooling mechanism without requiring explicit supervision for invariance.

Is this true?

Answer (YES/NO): YES